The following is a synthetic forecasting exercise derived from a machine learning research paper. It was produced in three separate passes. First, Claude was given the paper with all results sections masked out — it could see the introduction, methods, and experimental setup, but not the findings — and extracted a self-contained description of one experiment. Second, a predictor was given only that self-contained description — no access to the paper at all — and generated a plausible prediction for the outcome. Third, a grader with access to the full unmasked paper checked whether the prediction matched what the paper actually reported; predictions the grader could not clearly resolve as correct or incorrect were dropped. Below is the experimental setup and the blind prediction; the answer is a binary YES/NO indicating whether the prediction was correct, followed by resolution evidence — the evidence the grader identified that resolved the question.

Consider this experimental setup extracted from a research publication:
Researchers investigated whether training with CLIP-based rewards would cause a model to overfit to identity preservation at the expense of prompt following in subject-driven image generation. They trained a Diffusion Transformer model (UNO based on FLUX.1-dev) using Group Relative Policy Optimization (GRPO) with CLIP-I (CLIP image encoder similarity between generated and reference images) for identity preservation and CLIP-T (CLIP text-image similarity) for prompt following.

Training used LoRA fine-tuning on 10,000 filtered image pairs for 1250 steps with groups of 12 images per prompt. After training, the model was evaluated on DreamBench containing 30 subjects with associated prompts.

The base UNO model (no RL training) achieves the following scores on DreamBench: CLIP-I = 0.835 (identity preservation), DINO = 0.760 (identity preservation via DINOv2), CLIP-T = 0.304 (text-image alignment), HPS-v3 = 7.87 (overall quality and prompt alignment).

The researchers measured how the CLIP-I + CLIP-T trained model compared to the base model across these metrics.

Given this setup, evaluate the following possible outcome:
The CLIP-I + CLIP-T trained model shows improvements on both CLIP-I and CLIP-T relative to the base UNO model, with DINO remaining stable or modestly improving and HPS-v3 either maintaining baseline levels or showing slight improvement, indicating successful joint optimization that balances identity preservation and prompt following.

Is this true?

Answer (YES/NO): NO